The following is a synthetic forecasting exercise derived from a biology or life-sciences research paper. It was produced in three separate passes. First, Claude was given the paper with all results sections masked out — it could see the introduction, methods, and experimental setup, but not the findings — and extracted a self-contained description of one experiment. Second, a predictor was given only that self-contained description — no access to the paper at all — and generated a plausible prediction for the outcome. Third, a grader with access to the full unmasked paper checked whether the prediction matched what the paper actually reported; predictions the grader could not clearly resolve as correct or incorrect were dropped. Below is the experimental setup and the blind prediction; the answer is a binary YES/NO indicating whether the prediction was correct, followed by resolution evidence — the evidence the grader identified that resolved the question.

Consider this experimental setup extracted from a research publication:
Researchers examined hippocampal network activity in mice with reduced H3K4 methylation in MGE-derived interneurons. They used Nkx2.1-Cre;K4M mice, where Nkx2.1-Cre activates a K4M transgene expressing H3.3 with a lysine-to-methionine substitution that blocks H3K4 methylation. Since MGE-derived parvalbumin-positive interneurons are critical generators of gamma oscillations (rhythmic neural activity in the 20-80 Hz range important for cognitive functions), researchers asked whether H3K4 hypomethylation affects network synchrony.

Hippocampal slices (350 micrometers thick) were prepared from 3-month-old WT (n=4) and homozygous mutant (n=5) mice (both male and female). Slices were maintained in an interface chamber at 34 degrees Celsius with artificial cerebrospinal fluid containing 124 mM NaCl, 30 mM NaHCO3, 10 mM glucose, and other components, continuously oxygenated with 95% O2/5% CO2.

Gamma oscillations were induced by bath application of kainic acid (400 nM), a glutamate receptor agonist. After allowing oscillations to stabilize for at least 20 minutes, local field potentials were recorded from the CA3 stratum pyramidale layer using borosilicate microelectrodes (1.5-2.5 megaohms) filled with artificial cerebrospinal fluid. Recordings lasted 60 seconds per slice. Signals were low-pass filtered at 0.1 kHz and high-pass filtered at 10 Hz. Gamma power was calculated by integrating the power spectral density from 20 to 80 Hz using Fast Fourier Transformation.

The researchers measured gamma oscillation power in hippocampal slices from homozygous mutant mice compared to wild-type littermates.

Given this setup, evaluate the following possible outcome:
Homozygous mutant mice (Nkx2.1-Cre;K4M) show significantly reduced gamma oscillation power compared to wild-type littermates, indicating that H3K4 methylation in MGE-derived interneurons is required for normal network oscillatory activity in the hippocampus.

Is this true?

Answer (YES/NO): YES